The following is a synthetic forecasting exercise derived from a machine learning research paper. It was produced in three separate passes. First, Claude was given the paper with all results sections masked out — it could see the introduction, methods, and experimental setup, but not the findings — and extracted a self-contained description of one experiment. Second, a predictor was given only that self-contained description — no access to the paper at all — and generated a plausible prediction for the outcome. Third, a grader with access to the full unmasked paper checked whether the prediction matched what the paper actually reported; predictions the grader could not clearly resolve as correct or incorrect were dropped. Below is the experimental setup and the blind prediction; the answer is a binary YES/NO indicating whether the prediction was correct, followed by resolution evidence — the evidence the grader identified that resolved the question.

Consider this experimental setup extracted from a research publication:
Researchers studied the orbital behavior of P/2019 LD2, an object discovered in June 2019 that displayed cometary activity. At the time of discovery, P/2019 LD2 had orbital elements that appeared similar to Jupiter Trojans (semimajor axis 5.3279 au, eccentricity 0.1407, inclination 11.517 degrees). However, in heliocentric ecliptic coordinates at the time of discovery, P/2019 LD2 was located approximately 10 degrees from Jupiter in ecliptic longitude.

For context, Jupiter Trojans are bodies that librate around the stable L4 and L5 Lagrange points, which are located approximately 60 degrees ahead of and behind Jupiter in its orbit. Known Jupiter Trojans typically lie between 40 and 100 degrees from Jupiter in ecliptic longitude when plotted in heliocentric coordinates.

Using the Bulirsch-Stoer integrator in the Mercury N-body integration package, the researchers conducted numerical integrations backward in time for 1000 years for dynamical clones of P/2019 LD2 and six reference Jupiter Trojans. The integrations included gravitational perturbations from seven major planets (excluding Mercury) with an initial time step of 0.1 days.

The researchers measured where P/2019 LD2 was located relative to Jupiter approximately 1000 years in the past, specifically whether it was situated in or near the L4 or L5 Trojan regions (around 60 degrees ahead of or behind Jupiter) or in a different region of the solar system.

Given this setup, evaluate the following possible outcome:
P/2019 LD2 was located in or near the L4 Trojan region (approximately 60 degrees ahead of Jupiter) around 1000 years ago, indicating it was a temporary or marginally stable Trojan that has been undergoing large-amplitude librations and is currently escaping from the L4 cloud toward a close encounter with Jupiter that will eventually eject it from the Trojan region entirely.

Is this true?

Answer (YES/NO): NO